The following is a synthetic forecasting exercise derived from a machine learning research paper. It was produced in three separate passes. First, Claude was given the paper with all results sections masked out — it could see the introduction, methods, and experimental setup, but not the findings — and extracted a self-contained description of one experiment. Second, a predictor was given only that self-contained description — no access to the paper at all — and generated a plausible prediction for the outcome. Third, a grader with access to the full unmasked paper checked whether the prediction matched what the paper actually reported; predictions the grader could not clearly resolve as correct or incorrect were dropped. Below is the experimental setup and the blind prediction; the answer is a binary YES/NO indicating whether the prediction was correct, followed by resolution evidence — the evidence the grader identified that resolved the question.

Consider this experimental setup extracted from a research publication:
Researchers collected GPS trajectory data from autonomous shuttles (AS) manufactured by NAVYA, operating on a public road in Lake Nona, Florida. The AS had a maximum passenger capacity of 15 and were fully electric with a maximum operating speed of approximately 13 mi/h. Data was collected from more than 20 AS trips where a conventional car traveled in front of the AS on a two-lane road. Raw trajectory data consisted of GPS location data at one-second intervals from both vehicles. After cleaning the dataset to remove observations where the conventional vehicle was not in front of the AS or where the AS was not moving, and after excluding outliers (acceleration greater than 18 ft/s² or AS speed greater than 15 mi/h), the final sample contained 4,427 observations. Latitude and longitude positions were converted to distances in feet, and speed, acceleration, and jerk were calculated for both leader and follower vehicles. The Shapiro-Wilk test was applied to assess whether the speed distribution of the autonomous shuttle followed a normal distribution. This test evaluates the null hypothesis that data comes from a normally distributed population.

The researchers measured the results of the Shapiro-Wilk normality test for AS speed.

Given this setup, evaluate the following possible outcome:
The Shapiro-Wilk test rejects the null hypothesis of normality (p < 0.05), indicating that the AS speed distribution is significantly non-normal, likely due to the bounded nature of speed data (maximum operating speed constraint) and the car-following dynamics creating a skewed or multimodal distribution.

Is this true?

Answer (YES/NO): YES